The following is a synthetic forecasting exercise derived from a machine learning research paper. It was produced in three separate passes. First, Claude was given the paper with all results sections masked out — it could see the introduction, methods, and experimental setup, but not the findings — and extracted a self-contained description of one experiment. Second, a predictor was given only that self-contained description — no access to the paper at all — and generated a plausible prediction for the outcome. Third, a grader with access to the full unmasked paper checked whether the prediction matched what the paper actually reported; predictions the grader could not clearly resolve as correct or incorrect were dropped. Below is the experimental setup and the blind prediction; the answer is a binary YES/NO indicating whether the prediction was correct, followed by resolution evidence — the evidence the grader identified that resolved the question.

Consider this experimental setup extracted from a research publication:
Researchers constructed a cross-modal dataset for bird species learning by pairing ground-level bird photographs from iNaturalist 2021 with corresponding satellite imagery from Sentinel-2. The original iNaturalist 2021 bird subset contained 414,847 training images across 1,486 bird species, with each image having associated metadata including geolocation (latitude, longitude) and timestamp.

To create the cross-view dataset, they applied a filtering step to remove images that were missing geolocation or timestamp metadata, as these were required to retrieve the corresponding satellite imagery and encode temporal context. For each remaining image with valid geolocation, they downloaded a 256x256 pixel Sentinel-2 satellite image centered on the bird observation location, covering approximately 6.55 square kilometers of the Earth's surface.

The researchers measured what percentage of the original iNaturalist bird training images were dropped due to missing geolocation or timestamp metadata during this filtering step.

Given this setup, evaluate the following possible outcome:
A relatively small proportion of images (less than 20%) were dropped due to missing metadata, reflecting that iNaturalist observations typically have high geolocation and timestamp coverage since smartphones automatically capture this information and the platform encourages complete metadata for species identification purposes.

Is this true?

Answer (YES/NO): NO